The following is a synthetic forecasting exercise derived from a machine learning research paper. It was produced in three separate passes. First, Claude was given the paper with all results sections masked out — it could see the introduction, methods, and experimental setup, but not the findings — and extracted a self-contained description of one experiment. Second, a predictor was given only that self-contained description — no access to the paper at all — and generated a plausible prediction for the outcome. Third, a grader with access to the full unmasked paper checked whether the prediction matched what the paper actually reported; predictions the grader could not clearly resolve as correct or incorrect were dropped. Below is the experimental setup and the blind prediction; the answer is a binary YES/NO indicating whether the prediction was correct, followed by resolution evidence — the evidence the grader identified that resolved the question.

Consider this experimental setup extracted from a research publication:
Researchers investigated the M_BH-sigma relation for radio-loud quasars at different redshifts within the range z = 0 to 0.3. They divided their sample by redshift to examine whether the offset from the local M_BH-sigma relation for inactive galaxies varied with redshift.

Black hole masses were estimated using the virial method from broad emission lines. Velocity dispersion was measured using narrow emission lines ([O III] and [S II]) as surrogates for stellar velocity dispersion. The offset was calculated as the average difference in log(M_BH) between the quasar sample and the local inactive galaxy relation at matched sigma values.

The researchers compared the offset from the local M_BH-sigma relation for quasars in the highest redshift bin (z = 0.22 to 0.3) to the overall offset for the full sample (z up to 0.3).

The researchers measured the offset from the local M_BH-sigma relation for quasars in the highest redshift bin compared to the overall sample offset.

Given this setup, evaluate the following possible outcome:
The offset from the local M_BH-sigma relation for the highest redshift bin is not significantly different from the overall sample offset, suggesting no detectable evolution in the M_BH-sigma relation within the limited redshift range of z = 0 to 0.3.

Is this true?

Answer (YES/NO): NO